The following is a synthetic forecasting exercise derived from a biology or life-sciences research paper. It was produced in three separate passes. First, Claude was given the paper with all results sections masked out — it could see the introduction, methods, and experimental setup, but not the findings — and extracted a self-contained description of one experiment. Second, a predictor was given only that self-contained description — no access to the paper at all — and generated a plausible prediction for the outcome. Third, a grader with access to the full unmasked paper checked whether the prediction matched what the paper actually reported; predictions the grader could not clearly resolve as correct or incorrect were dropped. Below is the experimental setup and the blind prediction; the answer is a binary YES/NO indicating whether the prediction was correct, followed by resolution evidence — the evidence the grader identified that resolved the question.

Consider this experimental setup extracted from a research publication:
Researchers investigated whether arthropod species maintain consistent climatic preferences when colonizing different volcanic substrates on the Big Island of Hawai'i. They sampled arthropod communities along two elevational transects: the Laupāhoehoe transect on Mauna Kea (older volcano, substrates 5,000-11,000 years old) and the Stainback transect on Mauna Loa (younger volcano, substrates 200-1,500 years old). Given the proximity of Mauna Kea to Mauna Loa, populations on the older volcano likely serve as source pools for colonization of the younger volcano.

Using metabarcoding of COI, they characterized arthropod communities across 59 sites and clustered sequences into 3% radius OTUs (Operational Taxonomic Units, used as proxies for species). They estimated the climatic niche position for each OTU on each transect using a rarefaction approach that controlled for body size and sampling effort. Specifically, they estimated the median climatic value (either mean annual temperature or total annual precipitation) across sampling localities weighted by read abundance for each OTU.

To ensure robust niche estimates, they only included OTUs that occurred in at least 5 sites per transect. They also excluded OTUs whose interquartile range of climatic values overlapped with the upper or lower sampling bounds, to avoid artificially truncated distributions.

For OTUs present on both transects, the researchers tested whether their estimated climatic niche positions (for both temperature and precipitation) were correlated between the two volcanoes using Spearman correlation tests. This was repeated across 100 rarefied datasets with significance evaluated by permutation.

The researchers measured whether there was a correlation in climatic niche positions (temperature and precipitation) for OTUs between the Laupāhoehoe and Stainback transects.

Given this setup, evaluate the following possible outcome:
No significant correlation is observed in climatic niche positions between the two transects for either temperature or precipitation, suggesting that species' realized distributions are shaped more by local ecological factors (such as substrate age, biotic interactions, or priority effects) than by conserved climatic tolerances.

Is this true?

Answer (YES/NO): NO